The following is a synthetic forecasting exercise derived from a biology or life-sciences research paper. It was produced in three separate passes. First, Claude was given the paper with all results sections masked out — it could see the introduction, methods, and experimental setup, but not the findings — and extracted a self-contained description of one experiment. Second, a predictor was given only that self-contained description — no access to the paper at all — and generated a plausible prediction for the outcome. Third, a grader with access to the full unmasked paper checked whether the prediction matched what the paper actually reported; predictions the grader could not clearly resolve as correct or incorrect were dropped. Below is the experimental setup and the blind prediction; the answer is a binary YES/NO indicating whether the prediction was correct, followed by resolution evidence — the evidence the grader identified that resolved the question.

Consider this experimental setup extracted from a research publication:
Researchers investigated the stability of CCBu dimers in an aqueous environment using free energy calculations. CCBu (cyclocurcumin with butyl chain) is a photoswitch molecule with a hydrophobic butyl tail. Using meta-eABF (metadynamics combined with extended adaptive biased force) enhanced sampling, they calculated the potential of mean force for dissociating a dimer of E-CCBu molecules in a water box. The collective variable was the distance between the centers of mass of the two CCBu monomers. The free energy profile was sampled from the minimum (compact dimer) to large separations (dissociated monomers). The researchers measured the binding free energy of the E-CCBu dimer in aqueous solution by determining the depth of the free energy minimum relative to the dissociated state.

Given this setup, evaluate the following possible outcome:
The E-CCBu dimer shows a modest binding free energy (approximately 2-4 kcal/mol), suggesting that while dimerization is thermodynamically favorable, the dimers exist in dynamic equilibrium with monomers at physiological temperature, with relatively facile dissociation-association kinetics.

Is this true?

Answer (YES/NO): NO